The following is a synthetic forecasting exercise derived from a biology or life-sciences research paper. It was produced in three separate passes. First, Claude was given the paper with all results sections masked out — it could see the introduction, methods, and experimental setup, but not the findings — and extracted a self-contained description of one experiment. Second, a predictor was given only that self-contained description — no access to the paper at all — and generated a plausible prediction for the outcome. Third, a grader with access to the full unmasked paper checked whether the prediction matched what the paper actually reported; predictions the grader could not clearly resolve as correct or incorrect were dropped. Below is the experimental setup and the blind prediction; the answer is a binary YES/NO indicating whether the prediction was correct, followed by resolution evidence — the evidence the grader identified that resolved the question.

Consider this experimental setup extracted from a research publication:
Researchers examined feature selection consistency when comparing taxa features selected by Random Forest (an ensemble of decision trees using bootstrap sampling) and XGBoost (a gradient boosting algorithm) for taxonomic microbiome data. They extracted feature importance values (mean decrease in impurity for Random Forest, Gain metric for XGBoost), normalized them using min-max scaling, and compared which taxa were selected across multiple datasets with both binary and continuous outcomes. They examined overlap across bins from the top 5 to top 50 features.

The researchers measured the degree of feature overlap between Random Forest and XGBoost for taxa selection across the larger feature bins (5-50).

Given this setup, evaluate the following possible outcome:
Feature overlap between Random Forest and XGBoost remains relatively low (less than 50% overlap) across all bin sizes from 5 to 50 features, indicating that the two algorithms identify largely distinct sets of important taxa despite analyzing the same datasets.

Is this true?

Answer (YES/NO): NO